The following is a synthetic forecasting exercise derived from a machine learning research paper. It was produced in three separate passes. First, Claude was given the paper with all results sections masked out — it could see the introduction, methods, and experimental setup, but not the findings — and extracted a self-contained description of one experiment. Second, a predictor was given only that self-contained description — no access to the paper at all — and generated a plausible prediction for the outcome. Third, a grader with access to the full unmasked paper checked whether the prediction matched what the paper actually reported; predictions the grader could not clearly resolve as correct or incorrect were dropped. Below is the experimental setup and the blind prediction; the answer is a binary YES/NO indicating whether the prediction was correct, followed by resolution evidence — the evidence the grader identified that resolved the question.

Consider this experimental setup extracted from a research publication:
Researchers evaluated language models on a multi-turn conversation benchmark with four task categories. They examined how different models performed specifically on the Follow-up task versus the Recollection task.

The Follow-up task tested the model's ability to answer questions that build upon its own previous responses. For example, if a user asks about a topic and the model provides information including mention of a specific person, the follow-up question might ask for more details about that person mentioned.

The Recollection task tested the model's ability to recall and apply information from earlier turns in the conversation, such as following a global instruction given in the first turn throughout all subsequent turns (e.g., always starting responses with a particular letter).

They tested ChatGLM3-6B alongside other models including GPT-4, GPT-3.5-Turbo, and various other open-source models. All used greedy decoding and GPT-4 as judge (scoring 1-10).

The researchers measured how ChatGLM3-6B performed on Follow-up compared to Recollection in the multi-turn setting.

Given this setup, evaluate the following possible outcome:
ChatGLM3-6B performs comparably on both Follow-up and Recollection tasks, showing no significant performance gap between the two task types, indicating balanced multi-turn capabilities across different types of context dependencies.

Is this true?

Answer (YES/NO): NO